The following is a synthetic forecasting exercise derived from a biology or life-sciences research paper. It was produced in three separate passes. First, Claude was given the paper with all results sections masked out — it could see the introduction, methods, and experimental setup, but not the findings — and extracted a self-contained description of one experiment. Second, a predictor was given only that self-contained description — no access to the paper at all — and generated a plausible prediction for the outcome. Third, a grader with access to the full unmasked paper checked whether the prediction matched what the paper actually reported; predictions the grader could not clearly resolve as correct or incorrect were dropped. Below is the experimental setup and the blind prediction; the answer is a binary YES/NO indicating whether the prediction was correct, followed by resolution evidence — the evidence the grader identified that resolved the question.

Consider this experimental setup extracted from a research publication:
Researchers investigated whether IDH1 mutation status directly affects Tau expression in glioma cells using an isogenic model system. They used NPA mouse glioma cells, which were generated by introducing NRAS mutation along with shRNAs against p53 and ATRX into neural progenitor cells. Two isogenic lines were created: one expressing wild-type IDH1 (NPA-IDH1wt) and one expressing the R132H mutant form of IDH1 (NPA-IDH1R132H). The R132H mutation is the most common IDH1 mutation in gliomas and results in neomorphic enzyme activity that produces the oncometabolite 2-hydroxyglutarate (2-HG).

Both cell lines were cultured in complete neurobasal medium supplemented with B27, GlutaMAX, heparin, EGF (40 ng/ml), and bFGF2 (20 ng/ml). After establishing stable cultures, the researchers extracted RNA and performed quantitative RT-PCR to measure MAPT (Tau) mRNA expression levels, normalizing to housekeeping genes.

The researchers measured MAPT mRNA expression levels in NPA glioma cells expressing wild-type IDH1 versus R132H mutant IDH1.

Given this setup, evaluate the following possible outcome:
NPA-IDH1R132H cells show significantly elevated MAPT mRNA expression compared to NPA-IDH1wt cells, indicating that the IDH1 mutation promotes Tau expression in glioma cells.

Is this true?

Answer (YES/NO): YES